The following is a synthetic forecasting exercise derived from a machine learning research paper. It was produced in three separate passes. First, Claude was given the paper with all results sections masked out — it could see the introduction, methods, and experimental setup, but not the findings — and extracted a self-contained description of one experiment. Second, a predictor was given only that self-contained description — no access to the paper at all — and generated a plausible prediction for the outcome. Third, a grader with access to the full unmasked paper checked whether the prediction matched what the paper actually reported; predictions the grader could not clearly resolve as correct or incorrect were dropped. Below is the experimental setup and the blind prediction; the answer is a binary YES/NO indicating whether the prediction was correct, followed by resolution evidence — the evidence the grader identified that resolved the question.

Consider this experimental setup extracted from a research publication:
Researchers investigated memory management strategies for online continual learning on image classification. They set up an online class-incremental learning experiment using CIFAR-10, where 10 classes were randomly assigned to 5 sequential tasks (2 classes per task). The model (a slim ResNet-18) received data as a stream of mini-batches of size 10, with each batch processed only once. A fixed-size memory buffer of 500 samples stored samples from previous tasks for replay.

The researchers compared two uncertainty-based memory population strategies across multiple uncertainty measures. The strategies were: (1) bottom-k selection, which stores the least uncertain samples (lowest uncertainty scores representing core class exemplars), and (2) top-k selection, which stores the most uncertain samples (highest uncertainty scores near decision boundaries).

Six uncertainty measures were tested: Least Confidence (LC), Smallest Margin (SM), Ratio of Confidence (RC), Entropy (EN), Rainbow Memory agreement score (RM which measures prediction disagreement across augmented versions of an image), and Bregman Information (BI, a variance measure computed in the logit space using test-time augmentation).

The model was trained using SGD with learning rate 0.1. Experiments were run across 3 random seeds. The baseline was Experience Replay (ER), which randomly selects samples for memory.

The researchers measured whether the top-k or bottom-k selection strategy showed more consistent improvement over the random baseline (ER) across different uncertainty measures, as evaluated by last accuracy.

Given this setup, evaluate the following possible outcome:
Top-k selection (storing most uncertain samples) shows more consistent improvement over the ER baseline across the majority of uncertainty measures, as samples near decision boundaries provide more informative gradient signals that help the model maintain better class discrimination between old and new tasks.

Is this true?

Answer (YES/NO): NO